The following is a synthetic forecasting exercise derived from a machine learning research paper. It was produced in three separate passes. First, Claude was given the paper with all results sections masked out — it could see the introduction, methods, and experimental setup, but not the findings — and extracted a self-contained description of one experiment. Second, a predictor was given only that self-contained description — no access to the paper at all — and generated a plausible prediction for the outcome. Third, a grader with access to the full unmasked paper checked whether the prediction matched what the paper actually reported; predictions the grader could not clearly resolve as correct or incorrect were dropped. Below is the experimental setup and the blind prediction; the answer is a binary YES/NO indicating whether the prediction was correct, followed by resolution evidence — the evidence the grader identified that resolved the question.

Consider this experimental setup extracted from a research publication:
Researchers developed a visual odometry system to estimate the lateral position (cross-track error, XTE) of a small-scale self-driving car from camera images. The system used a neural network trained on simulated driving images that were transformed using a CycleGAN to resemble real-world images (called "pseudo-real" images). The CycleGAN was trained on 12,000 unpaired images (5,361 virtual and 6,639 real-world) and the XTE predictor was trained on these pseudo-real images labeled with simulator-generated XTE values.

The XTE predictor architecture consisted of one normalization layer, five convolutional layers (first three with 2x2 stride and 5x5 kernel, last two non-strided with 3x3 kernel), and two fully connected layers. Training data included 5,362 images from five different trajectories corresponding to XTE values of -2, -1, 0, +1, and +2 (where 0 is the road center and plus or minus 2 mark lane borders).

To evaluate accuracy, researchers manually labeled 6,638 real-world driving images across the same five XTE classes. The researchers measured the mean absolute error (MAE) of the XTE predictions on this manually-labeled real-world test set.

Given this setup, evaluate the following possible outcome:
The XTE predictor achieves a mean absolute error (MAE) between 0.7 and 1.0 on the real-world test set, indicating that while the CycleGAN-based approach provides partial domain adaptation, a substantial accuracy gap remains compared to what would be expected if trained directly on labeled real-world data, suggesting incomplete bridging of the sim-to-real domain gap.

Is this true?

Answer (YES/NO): NO